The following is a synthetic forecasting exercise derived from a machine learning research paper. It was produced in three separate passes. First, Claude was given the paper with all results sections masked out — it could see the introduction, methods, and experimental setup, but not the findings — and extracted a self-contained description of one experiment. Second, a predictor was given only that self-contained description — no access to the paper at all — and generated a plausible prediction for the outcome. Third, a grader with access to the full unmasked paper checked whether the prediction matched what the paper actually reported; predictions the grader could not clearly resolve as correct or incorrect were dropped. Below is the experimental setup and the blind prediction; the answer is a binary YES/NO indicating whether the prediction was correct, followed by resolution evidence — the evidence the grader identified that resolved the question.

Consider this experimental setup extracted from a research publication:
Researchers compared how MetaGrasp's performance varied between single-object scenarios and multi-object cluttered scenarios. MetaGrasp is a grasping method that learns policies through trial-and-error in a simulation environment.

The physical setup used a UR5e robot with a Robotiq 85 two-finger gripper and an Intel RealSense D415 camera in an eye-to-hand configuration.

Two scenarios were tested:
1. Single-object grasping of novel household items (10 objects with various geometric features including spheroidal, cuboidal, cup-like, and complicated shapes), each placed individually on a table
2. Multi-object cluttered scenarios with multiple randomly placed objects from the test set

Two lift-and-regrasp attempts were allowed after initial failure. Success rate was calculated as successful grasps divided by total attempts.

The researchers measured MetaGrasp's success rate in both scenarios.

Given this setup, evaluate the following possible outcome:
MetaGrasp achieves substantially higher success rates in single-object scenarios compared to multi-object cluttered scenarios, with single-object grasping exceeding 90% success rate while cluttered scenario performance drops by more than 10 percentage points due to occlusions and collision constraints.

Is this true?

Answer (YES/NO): YES